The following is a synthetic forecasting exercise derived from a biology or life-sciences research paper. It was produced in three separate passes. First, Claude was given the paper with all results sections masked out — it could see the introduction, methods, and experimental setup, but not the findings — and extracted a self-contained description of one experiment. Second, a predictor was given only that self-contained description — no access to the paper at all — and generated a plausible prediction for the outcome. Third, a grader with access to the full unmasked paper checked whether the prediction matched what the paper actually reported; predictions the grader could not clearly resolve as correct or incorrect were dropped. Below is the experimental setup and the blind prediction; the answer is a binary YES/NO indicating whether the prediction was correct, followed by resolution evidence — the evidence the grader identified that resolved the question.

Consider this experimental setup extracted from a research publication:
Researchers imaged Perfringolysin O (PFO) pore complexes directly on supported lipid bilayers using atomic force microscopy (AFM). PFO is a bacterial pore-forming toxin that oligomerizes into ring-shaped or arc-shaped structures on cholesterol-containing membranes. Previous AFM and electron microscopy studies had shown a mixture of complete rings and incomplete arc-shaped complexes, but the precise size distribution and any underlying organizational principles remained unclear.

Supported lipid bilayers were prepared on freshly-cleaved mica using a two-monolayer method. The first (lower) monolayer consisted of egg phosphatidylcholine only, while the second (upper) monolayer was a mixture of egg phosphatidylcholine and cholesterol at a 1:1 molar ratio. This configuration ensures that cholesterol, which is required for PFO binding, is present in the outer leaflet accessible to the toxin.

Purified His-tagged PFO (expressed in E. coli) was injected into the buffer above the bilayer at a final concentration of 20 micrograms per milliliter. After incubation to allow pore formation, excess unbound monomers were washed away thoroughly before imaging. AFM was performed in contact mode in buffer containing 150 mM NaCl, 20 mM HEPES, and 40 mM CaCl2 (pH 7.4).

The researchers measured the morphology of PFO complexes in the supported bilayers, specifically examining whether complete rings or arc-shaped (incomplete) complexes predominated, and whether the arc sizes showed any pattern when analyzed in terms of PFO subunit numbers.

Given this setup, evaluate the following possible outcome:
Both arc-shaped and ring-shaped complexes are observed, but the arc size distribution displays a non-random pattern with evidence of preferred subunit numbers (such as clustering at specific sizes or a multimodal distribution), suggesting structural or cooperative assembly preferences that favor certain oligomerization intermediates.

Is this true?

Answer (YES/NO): YES